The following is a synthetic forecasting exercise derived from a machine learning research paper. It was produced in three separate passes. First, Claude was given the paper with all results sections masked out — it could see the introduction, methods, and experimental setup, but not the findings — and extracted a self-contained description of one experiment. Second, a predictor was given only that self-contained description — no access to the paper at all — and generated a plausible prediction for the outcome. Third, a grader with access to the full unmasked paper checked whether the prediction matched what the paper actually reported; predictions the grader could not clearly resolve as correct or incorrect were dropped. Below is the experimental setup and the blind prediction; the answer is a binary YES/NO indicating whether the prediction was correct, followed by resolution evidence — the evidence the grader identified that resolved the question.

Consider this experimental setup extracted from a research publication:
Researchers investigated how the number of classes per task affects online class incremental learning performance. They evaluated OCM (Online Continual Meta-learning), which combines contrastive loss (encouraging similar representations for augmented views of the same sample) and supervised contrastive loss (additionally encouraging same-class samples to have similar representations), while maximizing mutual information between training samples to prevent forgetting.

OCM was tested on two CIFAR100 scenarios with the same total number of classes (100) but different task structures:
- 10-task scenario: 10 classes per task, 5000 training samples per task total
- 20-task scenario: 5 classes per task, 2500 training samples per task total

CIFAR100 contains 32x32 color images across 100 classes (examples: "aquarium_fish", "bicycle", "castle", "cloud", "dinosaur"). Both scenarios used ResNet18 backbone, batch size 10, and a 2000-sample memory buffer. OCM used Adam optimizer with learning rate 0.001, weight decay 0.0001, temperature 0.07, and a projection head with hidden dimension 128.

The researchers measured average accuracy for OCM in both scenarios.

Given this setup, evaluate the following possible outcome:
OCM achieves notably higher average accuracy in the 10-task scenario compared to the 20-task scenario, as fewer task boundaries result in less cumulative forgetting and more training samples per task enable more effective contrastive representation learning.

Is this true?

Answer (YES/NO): NO